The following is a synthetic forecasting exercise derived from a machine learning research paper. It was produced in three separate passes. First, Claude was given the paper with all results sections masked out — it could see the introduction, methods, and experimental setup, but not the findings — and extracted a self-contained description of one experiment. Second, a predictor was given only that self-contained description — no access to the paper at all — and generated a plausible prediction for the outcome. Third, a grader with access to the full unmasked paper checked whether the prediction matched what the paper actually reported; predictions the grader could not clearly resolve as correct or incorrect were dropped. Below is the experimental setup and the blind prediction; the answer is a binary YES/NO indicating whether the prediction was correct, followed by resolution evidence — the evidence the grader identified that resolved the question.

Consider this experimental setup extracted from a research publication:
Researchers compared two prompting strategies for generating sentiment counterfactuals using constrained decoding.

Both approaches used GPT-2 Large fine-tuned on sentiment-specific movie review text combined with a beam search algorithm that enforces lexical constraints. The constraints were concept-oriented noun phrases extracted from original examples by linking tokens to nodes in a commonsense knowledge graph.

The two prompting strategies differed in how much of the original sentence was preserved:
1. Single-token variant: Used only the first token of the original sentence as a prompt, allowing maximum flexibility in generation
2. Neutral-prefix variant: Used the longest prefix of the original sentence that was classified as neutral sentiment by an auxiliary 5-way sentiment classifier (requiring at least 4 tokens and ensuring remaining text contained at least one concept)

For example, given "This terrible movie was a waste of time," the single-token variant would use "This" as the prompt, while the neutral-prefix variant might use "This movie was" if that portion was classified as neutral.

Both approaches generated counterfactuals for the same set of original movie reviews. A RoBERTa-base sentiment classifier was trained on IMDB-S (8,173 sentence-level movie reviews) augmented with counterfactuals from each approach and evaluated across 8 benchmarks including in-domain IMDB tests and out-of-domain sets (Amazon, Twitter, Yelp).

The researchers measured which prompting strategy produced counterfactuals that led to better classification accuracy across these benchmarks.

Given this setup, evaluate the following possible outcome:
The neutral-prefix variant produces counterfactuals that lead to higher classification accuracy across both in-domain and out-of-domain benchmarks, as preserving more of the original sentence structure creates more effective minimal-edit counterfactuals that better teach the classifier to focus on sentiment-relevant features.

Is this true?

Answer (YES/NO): NO